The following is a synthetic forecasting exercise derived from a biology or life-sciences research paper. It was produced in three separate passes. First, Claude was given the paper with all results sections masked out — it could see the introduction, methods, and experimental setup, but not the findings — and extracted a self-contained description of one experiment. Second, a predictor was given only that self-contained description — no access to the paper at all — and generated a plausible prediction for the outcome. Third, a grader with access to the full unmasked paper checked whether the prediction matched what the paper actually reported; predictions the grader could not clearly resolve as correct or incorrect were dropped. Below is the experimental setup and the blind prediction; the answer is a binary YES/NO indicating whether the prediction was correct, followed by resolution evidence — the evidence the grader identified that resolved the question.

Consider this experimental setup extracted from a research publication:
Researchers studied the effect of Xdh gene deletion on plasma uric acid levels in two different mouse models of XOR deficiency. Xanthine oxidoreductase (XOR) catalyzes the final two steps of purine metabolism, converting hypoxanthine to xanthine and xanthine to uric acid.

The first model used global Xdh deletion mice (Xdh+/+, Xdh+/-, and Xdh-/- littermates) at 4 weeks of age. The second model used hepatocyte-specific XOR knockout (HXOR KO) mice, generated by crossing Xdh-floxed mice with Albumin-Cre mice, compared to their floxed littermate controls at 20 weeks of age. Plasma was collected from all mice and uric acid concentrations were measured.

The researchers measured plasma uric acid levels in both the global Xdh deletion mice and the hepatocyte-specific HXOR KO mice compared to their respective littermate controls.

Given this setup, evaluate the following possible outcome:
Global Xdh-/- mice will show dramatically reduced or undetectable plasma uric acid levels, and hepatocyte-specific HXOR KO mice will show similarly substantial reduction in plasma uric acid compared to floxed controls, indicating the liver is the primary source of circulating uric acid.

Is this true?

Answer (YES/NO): NO